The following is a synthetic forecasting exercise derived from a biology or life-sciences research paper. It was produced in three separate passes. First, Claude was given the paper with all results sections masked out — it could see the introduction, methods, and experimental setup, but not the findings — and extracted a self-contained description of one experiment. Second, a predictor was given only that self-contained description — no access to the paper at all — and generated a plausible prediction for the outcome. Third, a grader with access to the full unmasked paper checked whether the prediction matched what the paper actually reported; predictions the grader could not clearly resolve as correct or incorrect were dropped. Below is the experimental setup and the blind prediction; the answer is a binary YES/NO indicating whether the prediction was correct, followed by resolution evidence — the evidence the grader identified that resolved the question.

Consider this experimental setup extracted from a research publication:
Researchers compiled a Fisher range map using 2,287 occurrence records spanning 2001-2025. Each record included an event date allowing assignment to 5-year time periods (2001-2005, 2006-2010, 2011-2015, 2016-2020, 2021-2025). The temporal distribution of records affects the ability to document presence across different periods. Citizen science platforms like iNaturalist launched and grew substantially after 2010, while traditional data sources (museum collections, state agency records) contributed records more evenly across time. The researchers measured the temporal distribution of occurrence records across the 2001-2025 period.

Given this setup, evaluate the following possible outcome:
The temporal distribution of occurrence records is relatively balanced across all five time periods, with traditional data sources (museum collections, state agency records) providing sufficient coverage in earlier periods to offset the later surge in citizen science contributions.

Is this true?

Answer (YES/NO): NO